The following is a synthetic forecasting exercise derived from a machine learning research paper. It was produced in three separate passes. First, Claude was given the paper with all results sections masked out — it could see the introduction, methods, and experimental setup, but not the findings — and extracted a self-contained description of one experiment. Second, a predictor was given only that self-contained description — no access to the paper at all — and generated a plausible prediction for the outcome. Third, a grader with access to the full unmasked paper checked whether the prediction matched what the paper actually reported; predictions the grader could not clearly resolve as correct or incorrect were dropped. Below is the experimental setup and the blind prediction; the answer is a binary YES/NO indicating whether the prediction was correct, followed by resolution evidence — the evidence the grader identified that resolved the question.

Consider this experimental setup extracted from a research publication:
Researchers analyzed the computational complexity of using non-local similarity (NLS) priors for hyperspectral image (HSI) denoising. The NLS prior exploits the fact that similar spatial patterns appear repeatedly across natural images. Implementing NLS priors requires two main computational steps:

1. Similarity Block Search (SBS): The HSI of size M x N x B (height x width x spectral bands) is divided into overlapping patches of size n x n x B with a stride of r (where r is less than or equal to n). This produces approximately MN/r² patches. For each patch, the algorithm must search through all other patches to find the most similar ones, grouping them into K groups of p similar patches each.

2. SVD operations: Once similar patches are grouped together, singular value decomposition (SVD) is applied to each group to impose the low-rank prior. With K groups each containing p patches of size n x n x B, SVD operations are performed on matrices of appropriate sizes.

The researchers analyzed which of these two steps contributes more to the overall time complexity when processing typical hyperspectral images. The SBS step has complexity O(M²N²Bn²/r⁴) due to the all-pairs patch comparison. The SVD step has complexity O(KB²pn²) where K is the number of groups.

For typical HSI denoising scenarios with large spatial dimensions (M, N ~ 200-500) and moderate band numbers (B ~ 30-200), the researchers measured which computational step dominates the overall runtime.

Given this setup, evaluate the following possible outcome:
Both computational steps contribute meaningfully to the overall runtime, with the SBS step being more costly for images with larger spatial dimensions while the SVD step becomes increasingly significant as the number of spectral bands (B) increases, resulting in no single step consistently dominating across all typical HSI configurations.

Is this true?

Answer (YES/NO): NO